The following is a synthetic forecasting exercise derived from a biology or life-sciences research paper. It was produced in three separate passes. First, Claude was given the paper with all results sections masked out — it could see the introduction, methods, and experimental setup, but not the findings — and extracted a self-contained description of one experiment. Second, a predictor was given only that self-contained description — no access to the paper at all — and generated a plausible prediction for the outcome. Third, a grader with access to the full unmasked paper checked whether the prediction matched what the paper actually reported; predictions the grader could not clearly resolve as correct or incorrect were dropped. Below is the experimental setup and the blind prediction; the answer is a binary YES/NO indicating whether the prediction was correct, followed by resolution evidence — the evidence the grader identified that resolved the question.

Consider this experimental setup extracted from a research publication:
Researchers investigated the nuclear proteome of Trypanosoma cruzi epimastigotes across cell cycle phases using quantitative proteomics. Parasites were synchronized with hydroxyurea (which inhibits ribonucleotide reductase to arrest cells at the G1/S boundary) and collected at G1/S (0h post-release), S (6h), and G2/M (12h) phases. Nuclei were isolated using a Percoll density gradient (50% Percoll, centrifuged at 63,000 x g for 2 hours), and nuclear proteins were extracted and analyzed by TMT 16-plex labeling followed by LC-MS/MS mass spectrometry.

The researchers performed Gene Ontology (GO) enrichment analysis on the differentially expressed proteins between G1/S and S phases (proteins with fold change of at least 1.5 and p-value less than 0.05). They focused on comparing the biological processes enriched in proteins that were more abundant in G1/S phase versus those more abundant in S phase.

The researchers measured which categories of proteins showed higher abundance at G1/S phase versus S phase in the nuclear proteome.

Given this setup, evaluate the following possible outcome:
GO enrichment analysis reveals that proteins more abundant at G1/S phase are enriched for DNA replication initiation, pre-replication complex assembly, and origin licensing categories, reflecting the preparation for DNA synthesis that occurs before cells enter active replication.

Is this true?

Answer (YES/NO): NO